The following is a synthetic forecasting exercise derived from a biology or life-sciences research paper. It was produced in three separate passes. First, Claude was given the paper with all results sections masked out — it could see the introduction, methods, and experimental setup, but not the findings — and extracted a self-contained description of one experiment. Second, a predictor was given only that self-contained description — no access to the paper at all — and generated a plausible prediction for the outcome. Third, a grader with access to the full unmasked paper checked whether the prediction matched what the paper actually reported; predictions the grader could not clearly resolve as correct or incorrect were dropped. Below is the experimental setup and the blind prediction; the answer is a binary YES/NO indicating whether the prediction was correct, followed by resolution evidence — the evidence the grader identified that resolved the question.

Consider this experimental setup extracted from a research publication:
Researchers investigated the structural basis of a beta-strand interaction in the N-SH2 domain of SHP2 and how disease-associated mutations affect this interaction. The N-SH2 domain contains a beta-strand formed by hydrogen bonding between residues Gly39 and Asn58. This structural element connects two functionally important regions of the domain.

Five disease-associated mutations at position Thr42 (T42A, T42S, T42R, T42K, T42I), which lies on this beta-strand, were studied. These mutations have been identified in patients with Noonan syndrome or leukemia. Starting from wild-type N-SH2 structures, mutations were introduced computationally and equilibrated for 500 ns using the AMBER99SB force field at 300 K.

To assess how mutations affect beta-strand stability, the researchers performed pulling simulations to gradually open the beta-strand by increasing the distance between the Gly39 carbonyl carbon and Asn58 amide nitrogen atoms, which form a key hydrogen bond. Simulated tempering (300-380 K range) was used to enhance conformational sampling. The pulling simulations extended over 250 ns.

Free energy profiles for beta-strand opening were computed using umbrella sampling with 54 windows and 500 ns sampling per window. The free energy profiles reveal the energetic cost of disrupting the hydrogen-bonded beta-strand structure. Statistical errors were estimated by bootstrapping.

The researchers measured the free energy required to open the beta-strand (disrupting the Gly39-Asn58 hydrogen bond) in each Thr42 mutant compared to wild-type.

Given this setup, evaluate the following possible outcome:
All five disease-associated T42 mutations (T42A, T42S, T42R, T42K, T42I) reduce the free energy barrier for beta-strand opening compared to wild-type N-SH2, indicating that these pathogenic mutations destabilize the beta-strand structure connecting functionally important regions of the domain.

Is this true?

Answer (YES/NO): NO